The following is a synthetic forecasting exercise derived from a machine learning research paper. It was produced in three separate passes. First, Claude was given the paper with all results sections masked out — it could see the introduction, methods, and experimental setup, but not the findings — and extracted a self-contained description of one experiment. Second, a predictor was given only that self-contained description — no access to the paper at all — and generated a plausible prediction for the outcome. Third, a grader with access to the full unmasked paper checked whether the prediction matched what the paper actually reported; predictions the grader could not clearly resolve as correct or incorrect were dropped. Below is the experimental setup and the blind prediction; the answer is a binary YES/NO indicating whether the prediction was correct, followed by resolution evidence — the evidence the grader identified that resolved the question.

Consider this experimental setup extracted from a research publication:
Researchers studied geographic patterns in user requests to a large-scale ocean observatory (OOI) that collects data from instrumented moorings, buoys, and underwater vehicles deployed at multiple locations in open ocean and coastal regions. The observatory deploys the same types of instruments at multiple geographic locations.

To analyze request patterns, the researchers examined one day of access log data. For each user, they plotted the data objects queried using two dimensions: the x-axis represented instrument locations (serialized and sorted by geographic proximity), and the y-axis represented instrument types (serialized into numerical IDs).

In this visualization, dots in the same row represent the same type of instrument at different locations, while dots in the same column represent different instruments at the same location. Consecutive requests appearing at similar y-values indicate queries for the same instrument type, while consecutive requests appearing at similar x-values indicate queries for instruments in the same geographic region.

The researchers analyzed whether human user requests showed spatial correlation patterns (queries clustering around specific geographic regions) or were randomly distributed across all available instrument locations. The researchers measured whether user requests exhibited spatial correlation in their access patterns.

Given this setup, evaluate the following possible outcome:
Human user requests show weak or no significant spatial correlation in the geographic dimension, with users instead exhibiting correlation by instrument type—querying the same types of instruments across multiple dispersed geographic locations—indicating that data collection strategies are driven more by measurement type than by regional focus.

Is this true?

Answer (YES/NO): NO